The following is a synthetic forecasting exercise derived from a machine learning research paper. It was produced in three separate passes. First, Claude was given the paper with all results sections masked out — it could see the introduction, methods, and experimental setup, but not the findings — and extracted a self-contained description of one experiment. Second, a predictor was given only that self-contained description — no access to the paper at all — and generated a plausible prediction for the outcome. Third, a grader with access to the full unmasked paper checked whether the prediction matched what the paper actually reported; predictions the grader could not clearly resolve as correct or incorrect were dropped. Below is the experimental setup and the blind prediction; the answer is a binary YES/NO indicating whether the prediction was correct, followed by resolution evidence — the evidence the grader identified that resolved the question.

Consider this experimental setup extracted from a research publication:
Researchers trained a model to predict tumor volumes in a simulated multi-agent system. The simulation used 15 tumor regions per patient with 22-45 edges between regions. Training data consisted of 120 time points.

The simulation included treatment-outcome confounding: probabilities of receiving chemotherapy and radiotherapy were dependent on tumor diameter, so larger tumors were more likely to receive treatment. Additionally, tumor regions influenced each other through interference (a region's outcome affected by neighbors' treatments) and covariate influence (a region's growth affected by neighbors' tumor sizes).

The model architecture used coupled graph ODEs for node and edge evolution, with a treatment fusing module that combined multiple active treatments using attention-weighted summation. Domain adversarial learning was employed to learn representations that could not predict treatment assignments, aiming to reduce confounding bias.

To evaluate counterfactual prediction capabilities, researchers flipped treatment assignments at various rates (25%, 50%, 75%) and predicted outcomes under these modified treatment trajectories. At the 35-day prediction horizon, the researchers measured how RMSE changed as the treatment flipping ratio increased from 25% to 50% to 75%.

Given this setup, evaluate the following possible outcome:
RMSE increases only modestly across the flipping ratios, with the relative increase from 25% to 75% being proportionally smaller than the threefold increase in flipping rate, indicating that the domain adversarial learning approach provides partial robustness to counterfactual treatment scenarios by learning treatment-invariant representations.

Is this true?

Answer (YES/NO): NO